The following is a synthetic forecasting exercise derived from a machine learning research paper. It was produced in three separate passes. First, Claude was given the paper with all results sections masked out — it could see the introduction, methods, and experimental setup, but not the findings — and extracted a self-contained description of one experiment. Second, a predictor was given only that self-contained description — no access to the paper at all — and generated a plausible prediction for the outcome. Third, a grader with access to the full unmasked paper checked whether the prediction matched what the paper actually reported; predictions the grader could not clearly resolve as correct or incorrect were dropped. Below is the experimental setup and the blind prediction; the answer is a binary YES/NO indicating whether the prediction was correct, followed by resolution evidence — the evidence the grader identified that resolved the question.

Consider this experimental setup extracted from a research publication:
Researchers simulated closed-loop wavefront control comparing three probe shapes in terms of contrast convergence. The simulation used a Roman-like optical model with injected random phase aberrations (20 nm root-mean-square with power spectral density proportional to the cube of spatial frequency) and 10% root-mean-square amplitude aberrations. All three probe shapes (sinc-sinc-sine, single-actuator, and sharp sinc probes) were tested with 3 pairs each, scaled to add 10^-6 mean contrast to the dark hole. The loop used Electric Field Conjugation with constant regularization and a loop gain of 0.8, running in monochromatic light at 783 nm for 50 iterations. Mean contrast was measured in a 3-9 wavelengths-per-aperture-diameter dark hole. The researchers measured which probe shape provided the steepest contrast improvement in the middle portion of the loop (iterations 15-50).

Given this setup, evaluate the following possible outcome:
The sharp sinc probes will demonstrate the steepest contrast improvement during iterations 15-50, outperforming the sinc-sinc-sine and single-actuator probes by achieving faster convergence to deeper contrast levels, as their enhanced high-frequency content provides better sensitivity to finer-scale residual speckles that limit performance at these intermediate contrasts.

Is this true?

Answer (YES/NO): YES